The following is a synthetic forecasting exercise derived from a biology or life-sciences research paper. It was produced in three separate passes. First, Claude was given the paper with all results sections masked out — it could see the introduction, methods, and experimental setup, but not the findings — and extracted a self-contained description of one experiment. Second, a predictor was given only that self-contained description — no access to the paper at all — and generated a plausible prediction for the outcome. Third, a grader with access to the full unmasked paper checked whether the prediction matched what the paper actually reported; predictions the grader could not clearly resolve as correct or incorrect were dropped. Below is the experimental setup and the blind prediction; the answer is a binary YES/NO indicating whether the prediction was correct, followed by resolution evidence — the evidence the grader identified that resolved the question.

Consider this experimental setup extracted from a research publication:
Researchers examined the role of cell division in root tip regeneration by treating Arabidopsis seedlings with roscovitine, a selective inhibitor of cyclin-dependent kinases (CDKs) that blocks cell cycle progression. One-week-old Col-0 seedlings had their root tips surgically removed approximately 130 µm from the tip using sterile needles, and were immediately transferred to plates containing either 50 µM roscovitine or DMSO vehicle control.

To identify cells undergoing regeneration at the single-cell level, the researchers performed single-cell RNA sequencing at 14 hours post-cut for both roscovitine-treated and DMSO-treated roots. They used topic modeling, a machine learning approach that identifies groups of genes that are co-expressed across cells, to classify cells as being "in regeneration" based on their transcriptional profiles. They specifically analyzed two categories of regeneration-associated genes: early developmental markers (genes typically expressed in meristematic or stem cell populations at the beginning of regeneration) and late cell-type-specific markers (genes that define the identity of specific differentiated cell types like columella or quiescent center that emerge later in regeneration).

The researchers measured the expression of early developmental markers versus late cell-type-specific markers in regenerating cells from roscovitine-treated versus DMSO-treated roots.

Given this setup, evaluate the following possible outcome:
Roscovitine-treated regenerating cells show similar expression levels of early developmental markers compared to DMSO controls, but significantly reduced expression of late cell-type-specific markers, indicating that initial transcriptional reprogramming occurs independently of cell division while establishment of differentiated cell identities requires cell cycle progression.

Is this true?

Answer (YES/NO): NO